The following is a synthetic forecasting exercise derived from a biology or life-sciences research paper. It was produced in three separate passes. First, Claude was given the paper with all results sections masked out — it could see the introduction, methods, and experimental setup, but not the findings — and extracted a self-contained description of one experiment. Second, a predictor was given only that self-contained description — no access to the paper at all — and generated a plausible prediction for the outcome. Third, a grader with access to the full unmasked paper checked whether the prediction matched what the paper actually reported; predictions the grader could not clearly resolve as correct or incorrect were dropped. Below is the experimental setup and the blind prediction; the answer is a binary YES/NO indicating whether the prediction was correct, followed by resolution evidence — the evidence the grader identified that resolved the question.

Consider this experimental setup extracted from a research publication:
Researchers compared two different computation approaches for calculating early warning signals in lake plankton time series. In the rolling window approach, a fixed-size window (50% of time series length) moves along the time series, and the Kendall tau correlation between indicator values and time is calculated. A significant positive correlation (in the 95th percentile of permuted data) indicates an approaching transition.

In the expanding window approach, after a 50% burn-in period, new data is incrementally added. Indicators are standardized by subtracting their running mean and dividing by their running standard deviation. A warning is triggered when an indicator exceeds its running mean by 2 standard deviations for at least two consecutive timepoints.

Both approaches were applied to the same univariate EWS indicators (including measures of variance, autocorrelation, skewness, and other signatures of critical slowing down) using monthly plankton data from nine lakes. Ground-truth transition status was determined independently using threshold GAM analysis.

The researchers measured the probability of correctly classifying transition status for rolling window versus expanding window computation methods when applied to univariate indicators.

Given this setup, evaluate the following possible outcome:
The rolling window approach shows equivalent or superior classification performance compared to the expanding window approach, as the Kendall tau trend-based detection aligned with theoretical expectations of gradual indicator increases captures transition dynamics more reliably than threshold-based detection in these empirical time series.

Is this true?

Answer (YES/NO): NO